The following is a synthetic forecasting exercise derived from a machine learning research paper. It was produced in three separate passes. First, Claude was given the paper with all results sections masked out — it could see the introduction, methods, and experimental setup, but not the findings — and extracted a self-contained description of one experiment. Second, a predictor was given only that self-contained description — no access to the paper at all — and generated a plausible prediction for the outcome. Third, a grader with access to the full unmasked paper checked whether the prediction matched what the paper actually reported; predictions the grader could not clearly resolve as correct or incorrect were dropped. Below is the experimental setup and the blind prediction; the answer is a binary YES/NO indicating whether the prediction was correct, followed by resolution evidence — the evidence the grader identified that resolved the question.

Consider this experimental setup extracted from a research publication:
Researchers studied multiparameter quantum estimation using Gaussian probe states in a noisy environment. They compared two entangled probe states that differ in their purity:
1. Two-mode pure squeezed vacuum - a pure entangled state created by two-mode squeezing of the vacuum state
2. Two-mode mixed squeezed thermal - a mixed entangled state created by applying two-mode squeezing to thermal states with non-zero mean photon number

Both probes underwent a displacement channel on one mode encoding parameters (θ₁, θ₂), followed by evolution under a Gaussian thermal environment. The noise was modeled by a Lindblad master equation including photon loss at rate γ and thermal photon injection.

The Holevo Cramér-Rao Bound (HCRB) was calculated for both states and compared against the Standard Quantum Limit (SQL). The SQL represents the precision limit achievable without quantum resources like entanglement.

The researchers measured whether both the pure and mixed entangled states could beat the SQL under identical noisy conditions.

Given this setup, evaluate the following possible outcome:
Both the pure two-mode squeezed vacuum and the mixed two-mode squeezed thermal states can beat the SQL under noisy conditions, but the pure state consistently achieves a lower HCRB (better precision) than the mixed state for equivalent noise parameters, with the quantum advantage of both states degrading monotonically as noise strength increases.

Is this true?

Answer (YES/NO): YES